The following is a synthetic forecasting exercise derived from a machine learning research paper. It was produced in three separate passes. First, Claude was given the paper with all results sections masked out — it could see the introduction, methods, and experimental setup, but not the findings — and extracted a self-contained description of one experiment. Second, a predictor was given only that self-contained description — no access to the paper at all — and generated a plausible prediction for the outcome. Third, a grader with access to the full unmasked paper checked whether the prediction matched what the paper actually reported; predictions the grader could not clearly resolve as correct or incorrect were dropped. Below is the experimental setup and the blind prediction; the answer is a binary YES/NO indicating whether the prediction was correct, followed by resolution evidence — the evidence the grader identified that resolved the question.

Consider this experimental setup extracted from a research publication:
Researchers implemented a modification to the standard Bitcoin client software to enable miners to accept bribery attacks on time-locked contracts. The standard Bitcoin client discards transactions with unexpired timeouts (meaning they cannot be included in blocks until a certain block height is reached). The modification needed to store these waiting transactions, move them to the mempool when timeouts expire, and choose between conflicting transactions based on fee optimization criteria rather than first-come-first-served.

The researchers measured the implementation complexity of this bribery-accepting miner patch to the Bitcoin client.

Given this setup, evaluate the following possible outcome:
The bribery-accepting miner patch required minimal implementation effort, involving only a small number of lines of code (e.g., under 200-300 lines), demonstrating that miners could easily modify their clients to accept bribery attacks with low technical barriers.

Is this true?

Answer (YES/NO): YES